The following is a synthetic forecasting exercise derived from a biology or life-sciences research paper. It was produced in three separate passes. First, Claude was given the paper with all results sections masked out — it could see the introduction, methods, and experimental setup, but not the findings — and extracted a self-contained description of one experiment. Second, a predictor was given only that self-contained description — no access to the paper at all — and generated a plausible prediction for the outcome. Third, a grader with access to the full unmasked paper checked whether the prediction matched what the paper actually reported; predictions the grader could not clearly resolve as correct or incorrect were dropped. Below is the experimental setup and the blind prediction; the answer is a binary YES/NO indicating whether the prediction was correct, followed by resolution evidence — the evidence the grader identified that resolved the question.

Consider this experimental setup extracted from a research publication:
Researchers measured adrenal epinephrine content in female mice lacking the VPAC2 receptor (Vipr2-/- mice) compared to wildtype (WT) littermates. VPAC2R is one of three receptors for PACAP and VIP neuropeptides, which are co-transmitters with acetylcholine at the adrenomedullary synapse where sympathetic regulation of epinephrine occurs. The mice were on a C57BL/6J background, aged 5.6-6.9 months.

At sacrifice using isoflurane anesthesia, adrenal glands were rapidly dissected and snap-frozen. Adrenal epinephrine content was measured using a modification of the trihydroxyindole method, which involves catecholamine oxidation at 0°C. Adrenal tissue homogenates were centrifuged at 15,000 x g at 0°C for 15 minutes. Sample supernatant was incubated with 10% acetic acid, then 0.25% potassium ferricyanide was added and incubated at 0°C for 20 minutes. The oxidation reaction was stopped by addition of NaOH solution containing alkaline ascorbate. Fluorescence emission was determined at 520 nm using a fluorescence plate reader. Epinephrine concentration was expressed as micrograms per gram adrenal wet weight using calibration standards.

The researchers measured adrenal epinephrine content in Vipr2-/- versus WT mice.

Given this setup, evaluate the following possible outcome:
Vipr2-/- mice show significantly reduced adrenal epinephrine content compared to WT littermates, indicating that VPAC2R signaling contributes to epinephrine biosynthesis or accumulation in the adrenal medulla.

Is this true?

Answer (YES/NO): YES